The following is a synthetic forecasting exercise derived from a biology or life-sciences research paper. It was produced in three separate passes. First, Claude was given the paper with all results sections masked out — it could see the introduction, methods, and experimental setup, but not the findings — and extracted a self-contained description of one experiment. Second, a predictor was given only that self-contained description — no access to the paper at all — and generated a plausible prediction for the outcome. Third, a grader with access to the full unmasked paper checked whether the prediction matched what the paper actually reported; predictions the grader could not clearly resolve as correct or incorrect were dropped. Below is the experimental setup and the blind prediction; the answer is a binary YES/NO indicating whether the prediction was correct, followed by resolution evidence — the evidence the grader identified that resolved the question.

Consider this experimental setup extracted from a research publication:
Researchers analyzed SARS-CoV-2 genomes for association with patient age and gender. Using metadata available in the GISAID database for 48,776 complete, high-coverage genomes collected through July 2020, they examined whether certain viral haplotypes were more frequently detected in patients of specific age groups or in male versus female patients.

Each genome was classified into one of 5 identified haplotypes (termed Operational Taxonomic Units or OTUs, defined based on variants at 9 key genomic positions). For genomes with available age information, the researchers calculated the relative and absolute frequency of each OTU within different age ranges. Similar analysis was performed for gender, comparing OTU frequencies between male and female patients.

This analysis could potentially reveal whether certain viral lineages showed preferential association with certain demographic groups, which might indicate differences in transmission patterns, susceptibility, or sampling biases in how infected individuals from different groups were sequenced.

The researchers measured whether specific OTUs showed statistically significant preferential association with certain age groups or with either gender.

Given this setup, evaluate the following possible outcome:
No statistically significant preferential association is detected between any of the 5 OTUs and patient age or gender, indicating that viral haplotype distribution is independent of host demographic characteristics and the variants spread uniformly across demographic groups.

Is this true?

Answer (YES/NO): YES